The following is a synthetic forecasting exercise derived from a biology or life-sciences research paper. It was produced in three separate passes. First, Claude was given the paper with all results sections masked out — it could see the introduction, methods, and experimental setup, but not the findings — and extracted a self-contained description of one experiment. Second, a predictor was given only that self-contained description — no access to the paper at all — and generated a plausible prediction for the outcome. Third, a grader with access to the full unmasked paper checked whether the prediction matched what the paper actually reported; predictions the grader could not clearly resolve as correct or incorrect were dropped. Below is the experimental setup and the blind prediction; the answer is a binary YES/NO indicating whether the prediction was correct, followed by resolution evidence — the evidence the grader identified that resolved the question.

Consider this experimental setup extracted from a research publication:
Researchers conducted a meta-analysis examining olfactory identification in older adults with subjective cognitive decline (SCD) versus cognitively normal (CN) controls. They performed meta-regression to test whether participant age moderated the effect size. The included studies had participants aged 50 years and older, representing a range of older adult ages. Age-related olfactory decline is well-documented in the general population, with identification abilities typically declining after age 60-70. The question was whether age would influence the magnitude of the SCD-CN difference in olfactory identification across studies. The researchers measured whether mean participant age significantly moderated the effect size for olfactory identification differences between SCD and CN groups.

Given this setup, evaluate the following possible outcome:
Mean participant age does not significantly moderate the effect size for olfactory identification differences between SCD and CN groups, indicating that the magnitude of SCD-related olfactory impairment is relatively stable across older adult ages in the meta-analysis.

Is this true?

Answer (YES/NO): YES